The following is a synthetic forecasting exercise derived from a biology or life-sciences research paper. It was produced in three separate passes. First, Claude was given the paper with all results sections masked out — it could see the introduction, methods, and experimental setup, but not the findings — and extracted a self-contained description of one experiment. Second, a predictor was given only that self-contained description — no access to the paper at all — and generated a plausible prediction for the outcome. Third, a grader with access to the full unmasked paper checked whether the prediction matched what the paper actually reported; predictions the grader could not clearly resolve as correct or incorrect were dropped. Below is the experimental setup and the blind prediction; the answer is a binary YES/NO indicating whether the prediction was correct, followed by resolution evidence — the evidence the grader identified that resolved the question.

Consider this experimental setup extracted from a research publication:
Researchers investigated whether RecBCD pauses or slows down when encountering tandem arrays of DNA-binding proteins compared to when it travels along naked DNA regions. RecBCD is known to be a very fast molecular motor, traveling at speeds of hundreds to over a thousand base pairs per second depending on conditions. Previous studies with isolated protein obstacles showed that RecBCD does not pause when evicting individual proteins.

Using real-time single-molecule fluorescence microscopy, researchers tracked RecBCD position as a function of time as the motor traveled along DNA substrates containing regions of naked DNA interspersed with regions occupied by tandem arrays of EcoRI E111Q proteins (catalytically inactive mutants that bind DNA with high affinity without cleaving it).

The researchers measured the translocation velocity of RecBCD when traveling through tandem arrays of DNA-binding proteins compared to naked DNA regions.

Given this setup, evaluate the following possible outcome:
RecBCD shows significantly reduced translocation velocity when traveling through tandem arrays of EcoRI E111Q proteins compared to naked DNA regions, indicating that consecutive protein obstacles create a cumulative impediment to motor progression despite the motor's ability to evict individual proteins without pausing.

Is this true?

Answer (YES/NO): YES